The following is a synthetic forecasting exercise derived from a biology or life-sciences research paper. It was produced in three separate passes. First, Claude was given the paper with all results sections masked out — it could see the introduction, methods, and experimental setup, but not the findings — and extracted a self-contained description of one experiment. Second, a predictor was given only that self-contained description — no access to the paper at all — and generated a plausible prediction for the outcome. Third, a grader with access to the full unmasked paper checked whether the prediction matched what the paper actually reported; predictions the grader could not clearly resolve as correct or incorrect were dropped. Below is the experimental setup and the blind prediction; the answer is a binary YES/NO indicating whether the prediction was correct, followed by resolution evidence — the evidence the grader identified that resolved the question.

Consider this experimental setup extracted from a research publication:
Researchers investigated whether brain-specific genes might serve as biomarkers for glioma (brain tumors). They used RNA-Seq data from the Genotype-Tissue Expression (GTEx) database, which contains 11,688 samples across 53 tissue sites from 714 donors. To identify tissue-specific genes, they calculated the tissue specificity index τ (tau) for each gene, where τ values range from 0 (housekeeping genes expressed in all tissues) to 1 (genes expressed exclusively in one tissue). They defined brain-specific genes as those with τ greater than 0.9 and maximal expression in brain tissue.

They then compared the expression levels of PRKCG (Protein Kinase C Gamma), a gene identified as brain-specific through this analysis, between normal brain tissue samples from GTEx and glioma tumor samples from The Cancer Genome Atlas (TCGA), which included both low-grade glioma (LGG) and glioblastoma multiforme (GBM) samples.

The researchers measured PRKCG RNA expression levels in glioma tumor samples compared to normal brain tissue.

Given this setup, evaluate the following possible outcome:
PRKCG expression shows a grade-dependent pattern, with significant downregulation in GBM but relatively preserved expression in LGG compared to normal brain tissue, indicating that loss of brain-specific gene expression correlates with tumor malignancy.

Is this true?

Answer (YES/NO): NO